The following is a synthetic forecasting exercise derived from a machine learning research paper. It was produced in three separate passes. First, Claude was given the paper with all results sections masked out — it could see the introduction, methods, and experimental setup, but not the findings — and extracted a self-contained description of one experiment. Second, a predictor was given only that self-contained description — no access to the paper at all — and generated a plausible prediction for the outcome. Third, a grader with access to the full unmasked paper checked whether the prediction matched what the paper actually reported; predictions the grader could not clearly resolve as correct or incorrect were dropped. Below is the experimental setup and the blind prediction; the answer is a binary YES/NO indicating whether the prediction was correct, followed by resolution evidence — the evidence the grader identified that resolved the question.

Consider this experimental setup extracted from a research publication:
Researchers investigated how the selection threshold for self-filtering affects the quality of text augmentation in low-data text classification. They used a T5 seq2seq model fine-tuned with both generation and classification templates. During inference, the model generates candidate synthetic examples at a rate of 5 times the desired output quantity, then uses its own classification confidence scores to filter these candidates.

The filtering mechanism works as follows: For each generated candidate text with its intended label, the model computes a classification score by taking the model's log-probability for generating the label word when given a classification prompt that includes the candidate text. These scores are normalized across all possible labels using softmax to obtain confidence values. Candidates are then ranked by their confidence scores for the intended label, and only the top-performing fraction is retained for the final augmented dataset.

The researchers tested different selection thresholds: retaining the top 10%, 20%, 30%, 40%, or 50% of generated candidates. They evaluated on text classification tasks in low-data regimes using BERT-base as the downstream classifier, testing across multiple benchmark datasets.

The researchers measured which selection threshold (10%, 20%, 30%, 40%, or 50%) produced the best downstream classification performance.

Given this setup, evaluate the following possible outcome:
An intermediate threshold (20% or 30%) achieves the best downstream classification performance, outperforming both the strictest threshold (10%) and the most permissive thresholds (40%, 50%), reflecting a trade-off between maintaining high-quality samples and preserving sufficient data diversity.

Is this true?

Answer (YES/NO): YES